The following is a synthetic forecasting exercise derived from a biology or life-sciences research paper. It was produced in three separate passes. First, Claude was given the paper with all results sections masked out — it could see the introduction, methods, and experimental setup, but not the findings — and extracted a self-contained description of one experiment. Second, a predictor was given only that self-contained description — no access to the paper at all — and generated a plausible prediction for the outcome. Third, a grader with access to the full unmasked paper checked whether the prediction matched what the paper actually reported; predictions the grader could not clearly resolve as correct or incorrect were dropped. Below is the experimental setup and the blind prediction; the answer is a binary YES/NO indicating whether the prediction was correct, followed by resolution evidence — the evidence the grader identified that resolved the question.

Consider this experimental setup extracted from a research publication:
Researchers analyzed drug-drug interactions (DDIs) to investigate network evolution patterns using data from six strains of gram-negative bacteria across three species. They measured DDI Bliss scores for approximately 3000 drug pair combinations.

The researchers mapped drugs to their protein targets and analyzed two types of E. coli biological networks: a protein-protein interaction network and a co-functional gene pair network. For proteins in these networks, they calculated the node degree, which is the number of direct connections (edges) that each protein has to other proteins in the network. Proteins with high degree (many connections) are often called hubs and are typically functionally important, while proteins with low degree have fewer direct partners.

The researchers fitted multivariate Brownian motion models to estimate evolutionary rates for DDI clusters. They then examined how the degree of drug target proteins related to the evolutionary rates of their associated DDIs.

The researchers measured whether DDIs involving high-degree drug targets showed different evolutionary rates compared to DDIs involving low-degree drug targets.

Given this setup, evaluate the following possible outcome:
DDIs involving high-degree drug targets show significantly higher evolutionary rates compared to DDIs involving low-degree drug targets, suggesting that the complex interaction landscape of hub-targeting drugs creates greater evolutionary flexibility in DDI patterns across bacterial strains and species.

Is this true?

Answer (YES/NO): NO